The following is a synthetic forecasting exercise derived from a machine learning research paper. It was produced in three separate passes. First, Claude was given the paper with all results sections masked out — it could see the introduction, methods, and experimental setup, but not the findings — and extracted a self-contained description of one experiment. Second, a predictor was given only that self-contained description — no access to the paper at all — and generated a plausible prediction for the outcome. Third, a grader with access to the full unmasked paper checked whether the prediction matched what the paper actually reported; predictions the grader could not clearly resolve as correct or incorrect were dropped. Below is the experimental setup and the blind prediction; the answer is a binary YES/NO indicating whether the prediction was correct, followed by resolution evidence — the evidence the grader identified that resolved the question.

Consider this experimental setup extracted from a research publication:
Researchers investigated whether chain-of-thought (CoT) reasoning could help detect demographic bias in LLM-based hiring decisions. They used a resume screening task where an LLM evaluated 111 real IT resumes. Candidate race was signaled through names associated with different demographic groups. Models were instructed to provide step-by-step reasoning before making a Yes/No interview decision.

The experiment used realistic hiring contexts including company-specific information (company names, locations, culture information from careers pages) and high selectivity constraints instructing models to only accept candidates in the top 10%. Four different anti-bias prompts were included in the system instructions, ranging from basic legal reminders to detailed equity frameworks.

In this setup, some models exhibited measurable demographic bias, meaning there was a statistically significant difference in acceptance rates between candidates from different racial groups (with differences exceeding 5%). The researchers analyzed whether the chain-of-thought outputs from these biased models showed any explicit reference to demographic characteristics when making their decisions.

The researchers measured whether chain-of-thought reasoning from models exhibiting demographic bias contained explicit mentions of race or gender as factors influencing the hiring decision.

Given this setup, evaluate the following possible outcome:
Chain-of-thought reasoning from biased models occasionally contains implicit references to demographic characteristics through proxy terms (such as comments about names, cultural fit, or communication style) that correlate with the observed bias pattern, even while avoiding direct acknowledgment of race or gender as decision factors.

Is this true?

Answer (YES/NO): NO